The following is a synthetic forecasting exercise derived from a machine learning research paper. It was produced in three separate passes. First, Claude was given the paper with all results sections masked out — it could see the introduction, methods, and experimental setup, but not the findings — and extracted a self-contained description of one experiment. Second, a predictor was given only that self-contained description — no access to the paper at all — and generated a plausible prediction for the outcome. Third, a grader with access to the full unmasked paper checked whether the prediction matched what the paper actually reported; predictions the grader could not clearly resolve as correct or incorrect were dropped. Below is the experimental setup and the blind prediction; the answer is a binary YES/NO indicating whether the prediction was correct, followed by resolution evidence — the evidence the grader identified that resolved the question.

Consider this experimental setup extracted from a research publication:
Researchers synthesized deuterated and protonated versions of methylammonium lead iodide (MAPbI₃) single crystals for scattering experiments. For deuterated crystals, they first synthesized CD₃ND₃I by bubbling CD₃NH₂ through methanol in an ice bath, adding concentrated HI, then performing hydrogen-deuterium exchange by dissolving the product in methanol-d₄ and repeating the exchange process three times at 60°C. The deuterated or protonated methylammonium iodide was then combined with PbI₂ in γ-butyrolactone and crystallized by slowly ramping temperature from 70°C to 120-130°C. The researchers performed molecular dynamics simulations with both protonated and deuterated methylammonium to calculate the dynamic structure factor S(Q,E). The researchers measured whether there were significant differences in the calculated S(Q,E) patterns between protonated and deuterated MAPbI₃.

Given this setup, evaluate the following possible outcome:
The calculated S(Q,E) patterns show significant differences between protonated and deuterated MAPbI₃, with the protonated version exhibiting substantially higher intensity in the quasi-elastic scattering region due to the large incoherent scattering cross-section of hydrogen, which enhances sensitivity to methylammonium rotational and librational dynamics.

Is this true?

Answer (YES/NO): NO